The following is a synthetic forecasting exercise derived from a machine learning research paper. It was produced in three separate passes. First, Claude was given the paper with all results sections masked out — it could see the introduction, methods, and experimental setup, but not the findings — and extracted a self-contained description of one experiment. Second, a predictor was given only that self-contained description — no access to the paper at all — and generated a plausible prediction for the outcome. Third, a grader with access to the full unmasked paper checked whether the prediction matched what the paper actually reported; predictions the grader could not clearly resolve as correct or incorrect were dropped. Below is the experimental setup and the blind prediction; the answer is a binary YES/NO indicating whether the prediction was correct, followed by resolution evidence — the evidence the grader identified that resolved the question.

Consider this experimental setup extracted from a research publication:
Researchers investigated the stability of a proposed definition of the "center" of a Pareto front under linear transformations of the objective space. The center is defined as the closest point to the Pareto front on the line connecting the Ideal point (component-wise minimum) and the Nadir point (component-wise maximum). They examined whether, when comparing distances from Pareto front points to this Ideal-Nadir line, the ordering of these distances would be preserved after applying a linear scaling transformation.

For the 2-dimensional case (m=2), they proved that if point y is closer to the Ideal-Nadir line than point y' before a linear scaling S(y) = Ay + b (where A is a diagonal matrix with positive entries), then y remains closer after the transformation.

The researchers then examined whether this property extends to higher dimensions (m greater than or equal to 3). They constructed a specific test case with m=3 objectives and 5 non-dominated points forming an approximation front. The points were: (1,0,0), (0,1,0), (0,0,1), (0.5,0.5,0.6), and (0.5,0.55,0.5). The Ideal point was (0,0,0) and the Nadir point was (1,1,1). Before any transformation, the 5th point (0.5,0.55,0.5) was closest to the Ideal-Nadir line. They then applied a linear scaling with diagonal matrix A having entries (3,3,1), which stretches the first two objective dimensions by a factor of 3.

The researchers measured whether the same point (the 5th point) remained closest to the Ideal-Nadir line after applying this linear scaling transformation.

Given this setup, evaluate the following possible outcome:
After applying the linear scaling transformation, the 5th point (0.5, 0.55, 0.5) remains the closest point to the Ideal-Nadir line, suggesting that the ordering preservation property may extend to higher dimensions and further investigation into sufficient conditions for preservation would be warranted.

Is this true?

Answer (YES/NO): NO